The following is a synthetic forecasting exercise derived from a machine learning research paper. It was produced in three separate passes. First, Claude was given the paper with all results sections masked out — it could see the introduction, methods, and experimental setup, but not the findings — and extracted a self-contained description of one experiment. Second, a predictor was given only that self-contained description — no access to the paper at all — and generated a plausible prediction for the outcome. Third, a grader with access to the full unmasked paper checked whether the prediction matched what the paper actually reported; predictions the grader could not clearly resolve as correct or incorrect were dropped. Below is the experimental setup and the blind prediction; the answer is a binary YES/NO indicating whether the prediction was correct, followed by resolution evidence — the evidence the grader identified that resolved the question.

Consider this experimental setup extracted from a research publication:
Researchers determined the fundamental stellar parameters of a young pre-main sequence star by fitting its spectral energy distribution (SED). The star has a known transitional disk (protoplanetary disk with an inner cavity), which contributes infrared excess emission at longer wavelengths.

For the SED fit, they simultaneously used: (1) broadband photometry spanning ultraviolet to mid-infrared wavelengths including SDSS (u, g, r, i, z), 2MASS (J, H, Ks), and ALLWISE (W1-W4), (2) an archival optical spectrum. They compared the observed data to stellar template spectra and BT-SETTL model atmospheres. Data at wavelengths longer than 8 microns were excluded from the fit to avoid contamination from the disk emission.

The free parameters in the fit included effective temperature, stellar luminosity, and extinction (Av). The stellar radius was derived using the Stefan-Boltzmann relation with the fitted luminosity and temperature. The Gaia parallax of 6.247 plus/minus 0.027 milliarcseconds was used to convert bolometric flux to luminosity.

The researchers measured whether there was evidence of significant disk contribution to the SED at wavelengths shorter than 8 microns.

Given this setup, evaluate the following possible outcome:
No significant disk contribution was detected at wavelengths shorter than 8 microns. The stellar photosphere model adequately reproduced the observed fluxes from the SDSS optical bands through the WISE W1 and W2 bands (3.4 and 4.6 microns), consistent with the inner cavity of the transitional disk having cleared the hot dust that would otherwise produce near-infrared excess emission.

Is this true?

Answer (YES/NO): YES